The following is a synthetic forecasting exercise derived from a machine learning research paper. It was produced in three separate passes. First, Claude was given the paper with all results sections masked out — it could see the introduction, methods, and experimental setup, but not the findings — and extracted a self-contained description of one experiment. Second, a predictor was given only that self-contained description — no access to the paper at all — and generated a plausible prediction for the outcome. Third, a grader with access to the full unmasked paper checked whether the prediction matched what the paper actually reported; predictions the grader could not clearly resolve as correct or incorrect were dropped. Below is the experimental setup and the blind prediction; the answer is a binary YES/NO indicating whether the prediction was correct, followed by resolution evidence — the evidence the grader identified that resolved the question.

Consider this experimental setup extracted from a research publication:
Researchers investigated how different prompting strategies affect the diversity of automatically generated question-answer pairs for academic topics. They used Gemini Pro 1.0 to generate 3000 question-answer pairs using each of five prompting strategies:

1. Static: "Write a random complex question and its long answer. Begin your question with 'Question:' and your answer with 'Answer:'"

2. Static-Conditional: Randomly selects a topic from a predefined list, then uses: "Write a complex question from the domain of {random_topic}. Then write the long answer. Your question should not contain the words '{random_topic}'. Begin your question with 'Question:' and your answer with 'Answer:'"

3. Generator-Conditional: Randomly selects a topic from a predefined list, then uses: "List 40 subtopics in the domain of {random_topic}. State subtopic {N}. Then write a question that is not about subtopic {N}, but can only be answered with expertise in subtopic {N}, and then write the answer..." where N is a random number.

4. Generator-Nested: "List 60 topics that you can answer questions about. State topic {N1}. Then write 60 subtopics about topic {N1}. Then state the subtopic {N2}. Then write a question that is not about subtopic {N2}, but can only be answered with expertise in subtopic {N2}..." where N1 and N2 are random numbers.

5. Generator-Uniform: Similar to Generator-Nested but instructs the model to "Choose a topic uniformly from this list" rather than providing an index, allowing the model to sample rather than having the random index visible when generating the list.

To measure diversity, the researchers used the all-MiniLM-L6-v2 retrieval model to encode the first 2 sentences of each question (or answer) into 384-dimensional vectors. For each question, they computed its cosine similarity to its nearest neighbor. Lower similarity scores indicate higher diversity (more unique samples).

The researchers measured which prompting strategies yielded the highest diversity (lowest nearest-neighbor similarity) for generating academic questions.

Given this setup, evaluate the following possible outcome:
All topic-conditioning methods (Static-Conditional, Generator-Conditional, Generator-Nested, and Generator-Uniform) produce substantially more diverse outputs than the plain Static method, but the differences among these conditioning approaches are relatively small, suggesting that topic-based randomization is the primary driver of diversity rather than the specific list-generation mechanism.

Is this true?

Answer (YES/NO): NO